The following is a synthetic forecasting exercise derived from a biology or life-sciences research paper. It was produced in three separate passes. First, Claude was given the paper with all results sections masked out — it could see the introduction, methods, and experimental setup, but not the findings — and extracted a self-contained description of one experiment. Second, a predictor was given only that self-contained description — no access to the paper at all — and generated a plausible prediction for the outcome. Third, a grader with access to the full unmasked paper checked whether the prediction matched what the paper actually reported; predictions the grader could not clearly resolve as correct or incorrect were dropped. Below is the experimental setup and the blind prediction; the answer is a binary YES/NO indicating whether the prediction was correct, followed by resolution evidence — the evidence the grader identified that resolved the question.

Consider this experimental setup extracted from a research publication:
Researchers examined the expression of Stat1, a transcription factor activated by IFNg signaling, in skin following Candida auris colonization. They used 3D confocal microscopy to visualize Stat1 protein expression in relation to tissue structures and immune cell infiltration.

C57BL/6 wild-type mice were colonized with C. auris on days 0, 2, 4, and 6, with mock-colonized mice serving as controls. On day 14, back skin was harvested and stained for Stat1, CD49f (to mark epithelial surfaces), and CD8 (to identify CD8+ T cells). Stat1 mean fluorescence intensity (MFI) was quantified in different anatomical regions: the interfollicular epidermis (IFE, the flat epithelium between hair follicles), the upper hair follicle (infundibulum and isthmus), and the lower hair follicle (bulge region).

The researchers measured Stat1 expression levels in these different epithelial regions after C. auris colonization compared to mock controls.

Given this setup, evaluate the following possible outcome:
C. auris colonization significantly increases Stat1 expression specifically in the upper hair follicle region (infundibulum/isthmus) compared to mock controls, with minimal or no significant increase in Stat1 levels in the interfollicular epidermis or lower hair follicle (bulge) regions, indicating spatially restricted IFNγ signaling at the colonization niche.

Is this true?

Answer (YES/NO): NO